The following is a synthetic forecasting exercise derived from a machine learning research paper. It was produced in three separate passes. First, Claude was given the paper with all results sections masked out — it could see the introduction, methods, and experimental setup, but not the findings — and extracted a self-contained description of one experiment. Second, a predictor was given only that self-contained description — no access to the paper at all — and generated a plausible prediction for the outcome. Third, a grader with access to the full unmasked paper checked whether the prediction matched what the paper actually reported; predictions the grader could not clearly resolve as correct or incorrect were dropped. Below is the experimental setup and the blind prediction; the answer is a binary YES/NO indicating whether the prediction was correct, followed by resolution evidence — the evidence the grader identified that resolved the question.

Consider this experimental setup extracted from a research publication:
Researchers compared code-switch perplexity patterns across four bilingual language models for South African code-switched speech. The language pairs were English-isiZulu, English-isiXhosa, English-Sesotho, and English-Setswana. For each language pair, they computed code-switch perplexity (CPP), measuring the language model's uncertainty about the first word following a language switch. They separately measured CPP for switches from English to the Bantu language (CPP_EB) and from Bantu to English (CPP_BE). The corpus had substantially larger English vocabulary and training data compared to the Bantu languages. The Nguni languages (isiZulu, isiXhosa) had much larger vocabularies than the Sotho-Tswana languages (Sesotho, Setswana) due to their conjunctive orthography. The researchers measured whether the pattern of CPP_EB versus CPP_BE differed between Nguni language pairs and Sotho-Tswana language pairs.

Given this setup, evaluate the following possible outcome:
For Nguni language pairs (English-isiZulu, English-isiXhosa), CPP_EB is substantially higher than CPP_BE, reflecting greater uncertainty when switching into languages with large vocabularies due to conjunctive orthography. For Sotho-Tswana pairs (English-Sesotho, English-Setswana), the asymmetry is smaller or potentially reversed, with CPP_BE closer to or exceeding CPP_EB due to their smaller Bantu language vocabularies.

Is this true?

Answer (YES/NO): YES